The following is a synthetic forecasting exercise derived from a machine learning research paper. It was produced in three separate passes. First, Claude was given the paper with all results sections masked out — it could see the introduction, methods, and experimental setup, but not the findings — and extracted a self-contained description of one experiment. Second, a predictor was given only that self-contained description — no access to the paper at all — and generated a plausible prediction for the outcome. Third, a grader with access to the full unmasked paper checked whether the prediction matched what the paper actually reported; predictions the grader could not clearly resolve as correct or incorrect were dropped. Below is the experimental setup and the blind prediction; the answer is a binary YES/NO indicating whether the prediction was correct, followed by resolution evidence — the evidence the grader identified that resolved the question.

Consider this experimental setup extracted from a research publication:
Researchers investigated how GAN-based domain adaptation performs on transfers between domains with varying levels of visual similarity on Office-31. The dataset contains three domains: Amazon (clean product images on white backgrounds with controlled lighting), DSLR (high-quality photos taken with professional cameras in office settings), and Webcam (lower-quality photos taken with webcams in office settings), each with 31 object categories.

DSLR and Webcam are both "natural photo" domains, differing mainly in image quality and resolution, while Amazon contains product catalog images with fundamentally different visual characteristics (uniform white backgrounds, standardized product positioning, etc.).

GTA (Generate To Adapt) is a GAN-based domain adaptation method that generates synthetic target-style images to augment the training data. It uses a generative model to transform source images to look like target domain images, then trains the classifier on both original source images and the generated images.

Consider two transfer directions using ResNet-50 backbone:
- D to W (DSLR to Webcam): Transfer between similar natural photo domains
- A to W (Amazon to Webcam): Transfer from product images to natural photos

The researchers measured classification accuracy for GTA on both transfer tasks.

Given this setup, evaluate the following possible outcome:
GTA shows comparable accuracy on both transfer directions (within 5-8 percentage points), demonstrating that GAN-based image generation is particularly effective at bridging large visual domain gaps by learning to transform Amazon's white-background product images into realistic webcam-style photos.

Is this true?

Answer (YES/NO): NO